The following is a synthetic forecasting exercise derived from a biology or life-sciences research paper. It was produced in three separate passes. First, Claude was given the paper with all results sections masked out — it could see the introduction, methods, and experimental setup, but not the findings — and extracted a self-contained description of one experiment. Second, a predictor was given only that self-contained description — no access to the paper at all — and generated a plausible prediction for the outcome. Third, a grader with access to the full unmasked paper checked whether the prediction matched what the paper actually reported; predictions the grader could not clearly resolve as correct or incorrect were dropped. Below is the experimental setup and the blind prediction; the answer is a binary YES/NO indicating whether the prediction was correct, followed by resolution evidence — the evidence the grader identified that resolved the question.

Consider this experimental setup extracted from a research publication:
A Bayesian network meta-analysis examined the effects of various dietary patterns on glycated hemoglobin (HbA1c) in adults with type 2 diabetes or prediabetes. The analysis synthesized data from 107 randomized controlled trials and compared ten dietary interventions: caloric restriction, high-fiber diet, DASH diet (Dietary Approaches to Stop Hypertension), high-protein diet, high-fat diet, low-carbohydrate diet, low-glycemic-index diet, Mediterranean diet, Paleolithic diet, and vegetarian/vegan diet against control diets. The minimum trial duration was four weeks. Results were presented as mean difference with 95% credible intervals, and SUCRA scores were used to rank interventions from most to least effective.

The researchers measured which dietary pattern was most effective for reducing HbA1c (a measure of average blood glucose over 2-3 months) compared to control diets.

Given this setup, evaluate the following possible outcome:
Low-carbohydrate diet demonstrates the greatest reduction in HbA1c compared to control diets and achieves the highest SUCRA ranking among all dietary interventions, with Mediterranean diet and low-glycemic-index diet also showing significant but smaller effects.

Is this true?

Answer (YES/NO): NO